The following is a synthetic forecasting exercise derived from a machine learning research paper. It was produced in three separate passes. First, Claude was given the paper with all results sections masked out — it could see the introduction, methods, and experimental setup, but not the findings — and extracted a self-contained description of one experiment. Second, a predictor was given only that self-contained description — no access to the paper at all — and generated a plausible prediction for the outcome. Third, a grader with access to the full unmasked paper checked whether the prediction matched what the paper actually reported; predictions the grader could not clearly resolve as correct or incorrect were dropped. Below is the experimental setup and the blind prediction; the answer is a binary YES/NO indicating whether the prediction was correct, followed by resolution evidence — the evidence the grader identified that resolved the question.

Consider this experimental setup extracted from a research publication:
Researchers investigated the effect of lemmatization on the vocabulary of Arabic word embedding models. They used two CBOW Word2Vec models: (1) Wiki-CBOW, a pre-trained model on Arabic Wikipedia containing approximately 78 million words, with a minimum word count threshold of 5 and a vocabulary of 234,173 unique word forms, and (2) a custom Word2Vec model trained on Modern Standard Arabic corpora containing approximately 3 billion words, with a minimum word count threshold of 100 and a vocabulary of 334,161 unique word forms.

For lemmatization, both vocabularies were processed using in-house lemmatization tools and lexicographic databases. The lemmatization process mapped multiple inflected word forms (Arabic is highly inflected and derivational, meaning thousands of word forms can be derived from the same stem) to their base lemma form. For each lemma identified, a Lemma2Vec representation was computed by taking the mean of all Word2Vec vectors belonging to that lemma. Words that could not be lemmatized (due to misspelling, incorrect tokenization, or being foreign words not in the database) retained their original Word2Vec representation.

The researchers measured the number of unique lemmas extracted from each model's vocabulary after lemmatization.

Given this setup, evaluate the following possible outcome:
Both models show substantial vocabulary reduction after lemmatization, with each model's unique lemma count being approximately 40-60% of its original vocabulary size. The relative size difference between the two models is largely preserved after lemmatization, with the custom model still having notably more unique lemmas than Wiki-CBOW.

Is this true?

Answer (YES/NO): NO